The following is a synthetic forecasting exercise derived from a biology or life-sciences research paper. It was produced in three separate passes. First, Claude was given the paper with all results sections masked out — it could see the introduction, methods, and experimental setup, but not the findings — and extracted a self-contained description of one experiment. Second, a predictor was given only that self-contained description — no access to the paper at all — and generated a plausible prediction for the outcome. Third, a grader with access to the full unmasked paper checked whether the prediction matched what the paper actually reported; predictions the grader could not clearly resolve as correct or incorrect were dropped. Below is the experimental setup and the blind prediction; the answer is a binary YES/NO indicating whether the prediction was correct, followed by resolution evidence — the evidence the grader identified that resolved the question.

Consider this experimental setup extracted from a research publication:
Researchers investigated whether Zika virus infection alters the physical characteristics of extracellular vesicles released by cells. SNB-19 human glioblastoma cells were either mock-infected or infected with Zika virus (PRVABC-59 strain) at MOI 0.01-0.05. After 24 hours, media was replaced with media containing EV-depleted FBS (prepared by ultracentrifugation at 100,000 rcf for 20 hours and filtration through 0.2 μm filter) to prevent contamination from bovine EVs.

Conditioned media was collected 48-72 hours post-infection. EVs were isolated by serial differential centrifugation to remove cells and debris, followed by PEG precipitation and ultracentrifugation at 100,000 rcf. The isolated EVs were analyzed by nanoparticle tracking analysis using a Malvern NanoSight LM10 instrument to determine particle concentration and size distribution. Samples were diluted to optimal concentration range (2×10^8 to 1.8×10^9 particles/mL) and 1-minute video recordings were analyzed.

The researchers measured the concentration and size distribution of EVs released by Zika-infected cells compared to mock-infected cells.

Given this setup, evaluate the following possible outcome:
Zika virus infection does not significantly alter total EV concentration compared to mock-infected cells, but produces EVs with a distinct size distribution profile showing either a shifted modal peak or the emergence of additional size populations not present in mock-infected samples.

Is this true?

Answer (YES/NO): NO